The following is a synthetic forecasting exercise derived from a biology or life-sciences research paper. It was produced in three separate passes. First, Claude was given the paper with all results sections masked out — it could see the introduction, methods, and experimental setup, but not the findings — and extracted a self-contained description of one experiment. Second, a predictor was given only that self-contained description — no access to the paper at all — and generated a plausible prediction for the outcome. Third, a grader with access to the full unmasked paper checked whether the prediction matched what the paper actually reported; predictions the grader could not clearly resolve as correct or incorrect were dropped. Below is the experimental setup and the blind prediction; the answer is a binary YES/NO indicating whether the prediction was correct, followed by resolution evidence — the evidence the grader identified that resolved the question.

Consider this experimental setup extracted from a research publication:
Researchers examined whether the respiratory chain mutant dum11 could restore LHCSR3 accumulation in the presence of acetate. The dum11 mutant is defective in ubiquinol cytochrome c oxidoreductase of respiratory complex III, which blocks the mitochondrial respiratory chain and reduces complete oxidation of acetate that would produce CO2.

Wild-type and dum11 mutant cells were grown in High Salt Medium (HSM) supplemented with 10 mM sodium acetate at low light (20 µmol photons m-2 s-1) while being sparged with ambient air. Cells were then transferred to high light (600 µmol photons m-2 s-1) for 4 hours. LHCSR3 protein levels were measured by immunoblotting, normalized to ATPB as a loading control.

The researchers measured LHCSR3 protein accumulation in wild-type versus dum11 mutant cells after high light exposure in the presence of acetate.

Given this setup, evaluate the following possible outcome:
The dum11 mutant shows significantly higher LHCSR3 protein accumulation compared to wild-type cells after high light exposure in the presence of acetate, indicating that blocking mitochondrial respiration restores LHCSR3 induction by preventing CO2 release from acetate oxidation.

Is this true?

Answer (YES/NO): YES